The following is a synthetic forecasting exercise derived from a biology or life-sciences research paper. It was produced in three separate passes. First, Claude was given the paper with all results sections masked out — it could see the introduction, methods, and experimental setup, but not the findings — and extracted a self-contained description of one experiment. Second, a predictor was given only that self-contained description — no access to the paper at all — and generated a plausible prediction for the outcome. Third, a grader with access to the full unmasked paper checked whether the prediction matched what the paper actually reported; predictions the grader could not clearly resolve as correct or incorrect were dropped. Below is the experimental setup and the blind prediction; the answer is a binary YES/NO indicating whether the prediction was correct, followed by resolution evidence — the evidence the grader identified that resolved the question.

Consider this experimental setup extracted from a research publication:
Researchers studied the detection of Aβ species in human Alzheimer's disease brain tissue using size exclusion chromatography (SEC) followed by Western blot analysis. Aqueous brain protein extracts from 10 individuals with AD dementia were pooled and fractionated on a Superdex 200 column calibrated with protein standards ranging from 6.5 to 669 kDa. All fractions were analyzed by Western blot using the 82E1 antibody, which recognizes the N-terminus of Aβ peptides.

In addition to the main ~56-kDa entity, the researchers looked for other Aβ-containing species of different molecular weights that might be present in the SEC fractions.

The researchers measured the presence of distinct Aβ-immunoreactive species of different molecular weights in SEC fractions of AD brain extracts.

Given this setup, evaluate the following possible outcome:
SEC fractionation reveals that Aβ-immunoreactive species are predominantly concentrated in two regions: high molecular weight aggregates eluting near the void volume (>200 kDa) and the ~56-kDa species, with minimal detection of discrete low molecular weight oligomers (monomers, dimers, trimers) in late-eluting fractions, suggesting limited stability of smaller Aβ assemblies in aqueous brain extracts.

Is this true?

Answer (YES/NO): NO